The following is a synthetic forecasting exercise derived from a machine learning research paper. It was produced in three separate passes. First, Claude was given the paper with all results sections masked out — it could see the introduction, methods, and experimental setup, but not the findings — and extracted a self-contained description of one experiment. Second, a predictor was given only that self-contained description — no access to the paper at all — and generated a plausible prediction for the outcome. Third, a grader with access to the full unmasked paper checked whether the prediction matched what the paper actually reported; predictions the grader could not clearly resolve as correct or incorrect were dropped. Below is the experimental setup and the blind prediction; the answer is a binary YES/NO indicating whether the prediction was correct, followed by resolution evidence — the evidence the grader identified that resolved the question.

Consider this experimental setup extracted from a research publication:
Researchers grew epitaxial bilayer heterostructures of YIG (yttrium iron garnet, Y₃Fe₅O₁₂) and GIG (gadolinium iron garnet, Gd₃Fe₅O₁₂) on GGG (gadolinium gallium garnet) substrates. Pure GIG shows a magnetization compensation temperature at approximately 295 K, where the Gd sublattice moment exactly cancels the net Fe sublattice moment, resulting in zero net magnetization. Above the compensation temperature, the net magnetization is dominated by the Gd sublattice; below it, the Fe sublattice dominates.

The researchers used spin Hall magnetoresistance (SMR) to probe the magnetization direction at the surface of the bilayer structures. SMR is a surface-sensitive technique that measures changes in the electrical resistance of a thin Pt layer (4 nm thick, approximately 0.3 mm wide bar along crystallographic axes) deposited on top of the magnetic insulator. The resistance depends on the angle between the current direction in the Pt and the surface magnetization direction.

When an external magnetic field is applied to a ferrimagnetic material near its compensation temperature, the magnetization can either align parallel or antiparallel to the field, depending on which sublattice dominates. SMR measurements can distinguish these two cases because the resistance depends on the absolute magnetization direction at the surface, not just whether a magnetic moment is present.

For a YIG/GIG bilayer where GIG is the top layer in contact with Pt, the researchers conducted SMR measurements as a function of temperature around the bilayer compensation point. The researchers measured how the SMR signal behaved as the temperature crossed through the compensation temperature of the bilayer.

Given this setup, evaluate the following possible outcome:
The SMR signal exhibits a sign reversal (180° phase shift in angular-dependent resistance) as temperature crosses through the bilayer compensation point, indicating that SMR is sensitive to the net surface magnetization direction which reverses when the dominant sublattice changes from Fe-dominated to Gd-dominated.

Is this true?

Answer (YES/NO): NO